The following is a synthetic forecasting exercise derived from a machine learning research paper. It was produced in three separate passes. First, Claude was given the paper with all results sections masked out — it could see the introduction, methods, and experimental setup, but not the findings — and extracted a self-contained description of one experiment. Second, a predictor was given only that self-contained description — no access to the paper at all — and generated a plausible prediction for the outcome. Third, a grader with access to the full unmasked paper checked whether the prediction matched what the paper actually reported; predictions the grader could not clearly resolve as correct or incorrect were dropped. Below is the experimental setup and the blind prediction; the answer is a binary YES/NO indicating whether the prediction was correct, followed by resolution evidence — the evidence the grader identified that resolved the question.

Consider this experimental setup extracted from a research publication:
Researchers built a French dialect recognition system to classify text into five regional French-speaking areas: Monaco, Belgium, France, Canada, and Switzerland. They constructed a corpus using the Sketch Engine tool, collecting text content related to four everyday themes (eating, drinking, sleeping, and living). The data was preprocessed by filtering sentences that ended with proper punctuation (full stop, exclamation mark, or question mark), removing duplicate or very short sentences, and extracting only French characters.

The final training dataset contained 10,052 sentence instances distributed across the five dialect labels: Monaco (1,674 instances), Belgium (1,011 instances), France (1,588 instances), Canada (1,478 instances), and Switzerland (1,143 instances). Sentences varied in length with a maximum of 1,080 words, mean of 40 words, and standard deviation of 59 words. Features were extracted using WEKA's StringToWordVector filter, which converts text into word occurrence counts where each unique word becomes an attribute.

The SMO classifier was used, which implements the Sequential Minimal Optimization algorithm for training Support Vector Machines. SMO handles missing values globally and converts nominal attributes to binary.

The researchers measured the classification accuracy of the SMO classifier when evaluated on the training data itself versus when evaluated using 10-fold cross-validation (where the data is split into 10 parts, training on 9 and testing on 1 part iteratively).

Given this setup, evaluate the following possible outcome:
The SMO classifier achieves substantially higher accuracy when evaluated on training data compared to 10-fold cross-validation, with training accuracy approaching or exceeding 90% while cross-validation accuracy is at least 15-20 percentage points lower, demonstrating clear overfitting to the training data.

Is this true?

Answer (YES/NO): YES